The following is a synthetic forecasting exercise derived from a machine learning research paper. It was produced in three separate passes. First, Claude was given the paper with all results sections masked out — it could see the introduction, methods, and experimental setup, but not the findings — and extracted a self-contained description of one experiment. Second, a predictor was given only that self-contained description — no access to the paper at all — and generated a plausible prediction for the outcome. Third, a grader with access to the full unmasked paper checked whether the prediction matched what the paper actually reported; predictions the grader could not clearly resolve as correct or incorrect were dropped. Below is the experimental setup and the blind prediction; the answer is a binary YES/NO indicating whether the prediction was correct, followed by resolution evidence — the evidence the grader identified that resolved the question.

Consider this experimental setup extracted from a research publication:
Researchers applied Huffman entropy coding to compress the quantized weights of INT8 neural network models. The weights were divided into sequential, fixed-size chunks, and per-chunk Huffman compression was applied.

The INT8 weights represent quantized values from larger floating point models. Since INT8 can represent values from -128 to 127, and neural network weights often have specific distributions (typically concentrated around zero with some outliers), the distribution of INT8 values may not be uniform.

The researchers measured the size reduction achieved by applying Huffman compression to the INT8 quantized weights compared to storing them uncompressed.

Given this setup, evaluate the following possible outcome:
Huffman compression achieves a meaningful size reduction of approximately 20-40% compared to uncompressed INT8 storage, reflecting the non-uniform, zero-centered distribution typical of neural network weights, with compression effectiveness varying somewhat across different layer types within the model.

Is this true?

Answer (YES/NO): NO